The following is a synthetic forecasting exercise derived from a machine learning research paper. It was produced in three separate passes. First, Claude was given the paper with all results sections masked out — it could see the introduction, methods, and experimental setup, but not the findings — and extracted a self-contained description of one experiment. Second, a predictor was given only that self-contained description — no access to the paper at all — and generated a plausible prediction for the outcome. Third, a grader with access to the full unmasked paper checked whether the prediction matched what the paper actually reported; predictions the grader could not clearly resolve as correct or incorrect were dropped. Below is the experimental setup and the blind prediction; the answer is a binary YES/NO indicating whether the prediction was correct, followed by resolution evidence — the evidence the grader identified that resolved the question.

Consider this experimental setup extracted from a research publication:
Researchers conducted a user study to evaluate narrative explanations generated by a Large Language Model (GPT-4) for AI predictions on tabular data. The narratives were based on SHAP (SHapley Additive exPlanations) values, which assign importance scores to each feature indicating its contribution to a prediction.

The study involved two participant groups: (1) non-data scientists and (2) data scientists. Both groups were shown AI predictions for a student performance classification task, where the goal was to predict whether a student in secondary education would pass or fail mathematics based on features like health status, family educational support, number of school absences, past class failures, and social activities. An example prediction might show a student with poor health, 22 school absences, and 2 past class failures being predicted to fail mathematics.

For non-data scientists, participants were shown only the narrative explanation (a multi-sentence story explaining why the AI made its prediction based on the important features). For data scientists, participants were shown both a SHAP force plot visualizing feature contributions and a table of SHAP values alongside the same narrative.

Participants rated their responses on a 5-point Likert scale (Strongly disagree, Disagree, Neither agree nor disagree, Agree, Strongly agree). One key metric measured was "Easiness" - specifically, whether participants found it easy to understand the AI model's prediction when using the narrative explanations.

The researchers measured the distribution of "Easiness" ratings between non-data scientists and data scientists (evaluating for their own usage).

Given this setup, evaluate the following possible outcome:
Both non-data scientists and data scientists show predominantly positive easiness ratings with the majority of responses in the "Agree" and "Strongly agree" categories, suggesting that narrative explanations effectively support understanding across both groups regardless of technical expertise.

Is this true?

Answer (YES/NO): NO